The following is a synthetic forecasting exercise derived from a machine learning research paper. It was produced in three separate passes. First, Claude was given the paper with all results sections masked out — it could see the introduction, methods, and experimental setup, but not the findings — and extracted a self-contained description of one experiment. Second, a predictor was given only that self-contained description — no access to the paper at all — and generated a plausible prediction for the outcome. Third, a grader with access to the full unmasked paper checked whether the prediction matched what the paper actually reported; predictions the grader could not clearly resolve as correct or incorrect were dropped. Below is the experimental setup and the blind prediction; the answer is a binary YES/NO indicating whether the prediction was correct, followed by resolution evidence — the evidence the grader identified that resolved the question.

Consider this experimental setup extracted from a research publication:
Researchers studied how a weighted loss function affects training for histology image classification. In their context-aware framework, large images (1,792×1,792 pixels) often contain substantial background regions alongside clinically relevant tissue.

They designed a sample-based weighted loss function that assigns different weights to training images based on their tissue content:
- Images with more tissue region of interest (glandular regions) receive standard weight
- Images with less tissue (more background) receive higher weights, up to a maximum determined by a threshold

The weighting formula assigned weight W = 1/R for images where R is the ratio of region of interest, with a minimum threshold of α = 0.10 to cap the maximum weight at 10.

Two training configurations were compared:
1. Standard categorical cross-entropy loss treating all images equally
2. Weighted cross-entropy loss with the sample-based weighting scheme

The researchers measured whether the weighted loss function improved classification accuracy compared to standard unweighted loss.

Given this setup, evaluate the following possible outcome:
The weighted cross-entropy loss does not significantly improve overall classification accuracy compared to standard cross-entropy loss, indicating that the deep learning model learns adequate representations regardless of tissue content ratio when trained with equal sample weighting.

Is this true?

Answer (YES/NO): YES